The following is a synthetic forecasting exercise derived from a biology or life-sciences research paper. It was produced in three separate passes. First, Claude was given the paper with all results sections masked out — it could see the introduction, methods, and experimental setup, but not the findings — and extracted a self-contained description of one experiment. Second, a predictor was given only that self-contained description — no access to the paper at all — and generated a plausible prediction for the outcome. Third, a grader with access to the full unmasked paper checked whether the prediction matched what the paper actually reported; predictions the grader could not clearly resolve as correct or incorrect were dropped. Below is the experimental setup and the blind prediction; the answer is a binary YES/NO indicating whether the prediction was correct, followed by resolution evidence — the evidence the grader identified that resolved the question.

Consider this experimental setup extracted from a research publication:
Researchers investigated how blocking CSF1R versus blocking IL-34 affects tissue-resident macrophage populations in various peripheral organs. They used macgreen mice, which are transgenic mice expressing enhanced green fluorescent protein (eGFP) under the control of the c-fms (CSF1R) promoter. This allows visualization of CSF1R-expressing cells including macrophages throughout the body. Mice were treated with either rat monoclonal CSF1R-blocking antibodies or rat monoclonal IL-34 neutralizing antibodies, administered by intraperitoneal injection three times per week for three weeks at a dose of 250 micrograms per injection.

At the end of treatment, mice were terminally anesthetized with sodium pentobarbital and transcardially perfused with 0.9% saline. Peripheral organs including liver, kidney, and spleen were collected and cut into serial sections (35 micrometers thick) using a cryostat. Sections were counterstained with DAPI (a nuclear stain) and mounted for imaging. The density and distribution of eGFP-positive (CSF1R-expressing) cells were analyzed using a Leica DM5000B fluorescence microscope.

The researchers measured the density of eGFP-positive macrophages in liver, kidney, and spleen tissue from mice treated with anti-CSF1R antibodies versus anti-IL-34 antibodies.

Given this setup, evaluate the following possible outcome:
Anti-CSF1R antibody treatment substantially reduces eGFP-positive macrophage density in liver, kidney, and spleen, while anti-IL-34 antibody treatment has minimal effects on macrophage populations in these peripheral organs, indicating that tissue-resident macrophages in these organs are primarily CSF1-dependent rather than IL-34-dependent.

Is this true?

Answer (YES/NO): NO